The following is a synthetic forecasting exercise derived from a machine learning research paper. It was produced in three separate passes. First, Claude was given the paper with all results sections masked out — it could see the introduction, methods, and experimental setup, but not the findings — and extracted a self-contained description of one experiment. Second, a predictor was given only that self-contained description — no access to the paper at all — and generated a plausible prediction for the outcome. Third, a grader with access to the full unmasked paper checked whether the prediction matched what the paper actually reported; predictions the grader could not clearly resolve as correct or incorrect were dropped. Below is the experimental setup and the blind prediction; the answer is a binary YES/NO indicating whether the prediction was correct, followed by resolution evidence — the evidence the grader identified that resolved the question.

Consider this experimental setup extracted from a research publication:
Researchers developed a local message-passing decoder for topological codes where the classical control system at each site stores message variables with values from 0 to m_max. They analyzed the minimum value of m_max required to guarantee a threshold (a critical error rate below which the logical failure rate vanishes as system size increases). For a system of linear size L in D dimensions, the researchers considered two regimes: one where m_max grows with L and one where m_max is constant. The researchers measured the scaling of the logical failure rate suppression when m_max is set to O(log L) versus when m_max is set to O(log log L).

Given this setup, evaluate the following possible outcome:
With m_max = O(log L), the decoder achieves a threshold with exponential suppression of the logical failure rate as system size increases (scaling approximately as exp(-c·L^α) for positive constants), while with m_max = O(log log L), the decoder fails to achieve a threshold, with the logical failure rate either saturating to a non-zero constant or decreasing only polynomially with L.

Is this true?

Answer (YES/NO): NO